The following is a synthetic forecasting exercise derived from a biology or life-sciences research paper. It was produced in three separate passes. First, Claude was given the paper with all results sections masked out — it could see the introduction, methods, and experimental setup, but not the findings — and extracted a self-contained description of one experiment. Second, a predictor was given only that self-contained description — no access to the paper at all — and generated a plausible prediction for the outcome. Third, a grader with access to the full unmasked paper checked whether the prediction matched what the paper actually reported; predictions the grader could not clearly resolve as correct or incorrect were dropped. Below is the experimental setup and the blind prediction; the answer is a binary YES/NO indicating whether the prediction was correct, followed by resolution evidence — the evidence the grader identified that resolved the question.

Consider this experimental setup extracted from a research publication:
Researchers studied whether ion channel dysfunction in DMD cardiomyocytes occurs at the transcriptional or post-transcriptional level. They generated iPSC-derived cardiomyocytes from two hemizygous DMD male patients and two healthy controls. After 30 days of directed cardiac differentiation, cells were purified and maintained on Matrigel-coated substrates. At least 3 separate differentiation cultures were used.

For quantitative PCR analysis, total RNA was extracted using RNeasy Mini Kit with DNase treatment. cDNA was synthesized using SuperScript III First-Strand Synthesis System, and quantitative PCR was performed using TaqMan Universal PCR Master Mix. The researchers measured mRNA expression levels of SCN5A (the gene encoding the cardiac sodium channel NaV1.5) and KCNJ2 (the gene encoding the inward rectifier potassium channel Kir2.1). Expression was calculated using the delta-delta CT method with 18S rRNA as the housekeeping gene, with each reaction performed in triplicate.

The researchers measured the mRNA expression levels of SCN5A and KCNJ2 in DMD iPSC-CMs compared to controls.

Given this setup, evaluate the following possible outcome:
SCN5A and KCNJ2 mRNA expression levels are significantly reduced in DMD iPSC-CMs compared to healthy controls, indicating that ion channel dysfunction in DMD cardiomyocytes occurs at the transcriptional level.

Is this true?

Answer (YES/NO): NO